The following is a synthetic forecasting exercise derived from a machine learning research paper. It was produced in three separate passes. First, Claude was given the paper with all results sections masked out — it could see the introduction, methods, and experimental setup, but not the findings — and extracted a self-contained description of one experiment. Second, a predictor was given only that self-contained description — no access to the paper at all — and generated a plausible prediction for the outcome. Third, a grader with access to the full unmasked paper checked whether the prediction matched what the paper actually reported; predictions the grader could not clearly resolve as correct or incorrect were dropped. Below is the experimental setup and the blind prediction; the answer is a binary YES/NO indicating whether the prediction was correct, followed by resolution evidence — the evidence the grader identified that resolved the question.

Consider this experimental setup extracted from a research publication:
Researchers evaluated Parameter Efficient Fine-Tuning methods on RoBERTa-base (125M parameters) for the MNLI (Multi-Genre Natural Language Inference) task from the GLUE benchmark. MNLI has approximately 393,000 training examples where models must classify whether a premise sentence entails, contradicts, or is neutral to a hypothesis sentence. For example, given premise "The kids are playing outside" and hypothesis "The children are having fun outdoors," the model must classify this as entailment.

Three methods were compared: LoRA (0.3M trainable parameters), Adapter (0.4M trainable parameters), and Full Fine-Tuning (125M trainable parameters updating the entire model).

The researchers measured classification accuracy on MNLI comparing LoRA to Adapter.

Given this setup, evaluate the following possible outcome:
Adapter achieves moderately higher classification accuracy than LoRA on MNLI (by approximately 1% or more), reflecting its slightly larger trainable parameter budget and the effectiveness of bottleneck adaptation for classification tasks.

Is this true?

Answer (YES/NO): NO